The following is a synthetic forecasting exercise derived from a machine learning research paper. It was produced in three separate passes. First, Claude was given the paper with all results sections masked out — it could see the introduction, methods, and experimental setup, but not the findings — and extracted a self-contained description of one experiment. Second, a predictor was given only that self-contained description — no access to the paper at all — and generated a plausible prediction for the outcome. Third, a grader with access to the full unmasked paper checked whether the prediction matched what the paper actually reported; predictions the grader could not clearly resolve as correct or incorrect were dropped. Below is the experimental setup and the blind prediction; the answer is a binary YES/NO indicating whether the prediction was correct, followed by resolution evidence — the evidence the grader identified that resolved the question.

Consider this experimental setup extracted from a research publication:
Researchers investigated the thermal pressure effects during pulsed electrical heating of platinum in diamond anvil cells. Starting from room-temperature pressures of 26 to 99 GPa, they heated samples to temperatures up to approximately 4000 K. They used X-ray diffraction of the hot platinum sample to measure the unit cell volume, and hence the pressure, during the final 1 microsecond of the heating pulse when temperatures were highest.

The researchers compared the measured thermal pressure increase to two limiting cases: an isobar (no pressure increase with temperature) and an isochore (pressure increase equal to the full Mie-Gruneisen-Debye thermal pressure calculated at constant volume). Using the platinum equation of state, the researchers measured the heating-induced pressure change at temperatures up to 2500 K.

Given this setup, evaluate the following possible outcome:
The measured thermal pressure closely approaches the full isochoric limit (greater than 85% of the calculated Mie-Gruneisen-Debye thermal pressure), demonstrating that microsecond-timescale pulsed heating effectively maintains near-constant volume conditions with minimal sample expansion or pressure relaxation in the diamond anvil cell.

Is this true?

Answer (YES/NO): NO